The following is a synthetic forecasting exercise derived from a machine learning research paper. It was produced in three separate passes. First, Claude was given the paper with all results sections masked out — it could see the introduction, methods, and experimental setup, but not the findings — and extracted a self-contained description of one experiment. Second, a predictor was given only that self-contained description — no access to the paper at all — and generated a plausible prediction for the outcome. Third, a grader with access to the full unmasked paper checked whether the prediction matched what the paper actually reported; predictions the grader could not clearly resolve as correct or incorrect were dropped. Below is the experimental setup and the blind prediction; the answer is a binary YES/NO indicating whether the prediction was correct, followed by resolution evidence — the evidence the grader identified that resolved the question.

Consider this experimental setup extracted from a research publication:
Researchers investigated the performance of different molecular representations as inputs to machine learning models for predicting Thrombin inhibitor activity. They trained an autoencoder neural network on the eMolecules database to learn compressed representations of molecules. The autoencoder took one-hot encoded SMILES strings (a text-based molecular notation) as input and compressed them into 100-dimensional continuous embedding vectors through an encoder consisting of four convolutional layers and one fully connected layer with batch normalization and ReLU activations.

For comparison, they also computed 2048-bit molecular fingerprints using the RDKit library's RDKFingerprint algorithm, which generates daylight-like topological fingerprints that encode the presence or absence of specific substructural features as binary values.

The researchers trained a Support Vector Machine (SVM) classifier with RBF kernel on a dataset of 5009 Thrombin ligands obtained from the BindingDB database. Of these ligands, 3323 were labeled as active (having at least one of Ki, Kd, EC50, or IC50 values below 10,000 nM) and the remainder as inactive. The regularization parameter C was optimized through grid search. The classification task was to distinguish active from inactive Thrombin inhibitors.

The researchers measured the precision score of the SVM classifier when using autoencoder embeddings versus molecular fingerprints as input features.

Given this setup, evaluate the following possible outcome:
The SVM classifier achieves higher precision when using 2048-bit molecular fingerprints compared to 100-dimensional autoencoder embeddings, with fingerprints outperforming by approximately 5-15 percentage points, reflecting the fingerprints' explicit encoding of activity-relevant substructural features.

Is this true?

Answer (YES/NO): YES